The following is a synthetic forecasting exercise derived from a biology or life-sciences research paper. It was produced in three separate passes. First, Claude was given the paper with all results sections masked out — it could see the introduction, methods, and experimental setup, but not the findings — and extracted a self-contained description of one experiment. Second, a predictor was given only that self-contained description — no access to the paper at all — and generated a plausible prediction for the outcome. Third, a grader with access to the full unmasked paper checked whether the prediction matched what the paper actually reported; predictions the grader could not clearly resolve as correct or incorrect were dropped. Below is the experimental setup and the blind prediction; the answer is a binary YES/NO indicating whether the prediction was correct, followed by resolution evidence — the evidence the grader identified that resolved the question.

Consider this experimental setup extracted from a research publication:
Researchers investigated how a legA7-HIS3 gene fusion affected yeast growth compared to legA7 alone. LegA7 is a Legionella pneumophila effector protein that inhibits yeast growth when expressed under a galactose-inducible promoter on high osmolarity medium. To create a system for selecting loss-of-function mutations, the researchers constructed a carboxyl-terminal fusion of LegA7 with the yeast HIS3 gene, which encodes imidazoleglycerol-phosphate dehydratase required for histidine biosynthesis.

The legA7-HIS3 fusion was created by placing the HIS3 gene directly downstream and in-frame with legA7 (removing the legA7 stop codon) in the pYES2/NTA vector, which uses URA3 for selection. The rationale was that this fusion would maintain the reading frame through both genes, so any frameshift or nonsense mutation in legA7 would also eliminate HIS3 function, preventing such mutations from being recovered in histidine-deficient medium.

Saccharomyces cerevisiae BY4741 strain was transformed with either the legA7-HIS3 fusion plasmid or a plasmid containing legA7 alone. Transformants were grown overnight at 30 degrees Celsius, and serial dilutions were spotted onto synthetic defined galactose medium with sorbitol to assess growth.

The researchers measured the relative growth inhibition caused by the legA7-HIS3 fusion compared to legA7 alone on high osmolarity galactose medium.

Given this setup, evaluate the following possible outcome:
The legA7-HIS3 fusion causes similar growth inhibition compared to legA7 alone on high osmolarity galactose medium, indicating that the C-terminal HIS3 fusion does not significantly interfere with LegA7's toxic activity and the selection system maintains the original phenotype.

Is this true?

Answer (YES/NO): YES